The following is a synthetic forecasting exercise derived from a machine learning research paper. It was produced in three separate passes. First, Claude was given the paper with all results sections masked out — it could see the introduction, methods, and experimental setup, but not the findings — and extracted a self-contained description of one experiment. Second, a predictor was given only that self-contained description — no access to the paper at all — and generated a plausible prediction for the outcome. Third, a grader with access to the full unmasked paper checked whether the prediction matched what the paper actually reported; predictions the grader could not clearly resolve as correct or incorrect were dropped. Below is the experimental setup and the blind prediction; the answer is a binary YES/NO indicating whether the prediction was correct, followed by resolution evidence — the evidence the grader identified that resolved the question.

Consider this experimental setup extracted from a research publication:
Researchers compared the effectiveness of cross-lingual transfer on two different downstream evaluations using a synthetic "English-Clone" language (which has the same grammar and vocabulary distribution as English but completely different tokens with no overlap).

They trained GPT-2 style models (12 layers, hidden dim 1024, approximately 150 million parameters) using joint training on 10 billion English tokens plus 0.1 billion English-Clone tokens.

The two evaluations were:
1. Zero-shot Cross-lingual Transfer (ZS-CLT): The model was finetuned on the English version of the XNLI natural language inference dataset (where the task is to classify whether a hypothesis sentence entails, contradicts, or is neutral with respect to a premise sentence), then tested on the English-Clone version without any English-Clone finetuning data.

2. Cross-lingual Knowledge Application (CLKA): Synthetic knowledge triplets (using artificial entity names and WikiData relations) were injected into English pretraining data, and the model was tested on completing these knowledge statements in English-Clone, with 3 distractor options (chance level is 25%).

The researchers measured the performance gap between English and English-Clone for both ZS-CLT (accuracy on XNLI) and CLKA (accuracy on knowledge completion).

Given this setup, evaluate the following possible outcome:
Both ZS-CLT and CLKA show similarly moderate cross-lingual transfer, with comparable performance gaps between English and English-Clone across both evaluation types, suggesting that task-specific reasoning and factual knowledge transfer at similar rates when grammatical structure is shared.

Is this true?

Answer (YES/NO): NO